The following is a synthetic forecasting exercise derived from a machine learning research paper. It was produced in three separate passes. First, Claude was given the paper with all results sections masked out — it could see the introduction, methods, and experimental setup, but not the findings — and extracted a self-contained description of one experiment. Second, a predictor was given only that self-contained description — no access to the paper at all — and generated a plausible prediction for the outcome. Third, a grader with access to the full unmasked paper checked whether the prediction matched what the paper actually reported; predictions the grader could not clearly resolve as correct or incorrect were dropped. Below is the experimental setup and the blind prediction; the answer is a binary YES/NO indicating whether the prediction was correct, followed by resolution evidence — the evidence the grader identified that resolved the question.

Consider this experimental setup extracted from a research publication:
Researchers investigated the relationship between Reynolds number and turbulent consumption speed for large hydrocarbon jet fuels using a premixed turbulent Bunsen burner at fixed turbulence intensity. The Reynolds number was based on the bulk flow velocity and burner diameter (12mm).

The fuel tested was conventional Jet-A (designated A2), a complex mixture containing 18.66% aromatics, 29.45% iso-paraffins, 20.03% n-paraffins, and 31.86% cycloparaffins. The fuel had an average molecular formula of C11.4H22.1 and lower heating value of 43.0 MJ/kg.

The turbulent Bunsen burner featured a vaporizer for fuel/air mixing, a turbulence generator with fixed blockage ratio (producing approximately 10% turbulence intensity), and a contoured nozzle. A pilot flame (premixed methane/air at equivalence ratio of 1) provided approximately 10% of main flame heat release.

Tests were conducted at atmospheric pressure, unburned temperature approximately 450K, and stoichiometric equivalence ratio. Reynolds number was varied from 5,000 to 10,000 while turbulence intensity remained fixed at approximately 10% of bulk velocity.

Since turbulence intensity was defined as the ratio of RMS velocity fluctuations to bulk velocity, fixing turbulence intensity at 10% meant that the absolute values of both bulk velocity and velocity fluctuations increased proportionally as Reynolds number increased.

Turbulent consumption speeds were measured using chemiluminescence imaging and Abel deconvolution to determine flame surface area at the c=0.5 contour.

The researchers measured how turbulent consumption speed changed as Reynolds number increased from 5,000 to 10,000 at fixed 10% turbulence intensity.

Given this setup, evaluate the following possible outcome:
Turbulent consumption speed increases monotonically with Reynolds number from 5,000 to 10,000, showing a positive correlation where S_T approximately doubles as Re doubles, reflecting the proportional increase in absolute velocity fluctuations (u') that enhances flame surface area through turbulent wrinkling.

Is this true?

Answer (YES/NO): NO